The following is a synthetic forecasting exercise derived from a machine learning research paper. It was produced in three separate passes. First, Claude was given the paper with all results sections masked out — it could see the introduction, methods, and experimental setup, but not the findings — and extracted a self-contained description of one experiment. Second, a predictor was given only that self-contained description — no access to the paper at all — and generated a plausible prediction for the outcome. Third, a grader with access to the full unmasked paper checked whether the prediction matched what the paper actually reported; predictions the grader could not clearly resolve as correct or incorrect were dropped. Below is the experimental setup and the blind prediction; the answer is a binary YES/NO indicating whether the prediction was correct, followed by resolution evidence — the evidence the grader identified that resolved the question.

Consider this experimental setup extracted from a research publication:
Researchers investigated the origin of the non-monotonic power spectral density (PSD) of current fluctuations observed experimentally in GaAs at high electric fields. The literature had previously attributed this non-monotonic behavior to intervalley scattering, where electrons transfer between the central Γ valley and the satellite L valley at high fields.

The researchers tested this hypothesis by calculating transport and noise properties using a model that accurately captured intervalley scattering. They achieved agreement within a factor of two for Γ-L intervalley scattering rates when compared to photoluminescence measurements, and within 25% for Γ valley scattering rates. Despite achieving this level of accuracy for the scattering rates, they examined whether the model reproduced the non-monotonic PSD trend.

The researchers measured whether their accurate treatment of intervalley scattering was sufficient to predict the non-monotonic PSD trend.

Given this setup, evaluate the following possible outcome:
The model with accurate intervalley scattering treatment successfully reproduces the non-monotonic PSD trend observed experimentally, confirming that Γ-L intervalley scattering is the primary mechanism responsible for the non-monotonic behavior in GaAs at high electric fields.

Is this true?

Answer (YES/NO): NO